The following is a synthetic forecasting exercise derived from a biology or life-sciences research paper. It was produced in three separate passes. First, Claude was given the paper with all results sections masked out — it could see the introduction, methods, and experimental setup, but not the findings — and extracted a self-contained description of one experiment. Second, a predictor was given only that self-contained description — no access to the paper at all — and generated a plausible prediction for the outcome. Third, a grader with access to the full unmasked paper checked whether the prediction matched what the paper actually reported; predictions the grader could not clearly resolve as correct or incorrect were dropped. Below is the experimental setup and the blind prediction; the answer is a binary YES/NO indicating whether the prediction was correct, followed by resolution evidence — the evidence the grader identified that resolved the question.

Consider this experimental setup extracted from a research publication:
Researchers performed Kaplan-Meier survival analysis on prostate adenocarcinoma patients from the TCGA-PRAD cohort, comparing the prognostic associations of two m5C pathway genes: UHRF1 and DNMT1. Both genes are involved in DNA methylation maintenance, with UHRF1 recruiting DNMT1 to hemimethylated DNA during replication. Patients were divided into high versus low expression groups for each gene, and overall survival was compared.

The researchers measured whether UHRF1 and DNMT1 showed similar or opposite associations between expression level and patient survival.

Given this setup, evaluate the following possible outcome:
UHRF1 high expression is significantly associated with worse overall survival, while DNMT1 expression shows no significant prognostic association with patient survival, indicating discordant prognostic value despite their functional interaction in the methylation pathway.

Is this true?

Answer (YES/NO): NO